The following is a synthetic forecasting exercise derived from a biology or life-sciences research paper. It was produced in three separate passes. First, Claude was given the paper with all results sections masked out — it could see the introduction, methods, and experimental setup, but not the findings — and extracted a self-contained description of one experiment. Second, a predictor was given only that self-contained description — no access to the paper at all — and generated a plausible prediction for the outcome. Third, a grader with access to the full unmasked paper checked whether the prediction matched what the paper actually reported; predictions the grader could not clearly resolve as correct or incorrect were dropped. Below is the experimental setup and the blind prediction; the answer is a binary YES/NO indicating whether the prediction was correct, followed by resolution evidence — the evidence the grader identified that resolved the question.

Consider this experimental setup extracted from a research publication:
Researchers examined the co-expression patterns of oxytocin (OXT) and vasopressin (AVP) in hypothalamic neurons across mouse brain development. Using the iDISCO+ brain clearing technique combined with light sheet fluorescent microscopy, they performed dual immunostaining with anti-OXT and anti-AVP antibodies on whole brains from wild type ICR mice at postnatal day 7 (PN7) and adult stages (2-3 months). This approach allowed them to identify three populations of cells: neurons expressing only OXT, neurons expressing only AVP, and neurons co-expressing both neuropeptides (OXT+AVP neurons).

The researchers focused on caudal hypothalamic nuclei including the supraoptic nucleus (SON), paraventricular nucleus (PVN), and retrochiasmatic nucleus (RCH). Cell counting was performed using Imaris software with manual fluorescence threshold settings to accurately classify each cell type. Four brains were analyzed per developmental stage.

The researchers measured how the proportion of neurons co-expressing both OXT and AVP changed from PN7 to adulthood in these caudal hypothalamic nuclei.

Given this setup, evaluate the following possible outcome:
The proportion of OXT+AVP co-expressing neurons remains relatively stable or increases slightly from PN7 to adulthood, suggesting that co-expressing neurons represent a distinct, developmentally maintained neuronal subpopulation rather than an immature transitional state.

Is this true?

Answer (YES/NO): NO